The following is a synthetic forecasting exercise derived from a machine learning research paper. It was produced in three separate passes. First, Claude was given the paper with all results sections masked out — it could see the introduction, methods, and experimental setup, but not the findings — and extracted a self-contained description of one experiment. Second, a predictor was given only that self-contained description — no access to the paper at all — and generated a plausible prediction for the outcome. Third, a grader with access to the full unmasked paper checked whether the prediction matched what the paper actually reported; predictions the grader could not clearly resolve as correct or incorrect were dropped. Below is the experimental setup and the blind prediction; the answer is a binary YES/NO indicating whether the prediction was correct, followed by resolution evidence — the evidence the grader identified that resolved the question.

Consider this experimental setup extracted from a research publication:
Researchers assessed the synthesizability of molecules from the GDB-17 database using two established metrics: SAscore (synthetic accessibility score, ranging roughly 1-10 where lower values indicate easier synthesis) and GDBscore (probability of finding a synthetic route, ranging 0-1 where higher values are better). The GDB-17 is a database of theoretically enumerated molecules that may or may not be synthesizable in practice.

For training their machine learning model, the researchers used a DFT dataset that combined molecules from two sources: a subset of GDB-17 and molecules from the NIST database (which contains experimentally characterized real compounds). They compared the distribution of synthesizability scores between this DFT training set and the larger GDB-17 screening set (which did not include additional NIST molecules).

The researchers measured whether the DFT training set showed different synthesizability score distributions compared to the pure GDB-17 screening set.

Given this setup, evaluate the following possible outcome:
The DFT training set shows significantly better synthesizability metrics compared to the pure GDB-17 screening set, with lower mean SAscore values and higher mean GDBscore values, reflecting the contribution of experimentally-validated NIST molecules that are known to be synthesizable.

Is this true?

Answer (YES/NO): NO